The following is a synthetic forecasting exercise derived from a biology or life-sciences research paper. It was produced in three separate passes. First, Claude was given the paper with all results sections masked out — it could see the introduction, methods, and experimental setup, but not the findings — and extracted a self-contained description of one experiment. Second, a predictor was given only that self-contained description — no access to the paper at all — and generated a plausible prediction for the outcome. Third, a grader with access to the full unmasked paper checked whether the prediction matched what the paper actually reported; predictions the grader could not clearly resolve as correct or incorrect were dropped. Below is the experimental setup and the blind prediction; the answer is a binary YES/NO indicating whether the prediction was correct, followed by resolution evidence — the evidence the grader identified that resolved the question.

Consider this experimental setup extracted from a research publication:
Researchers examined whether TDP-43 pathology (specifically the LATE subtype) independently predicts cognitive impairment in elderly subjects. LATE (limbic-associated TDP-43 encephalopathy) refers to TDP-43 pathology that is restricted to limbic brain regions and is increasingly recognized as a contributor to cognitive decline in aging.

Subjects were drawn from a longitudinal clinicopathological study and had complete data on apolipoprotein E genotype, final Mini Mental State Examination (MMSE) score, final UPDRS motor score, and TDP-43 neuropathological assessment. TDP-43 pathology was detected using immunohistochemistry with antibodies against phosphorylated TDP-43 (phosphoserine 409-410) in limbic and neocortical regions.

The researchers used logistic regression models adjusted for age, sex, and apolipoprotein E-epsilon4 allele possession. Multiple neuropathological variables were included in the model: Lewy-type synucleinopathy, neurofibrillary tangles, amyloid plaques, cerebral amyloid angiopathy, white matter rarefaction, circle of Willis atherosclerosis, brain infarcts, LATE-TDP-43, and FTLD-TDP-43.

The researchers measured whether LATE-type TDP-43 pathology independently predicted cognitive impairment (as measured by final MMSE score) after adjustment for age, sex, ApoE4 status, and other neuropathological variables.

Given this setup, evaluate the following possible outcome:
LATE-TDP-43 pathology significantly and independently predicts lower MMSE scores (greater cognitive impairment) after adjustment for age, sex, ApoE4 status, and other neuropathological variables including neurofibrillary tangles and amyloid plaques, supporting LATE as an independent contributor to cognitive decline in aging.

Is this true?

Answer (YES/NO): NO